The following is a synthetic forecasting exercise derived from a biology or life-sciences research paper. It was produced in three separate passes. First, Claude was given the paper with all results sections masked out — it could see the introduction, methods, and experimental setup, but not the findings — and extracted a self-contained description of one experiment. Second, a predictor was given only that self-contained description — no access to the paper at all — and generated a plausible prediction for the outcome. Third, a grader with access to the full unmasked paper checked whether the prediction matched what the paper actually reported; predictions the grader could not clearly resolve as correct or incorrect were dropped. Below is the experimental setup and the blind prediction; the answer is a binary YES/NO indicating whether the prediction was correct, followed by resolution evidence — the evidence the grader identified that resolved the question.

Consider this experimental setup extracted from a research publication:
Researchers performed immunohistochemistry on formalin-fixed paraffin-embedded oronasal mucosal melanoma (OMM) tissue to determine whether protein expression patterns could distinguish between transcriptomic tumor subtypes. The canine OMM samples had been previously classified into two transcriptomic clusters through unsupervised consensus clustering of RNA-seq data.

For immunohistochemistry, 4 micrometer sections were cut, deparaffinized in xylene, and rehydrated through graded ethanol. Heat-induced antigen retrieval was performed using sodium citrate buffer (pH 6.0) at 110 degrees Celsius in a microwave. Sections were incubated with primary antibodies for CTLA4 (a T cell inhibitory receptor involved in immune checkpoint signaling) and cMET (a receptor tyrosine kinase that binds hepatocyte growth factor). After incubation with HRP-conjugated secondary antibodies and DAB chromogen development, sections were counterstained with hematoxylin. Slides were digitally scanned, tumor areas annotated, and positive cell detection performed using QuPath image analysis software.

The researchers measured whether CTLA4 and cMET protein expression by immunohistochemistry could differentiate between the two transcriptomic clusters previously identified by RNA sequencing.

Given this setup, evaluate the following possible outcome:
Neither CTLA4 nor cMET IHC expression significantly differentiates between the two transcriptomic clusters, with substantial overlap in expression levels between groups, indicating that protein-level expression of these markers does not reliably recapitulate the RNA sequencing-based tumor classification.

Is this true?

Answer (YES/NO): NO